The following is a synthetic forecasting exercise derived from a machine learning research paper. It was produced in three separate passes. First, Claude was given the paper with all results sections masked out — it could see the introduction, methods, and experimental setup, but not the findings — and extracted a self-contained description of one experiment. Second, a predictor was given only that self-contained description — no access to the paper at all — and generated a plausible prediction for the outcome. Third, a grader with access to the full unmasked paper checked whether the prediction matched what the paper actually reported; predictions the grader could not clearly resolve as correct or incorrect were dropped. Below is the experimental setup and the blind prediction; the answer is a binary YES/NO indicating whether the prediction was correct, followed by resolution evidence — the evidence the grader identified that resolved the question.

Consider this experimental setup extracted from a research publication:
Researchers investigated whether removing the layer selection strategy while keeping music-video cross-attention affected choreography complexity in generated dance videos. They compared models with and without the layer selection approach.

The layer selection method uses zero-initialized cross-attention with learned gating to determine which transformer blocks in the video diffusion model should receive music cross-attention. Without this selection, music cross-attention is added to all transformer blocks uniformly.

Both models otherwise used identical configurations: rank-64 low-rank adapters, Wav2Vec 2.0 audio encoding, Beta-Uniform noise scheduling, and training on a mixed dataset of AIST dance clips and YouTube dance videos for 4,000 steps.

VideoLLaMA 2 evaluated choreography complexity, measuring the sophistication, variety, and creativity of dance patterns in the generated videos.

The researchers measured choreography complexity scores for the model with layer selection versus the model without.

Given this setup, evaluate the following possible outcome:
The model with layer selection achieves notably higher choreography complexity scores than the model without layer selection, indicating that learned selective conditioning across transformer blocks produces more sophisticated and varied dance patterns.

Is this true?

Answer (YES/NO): NO